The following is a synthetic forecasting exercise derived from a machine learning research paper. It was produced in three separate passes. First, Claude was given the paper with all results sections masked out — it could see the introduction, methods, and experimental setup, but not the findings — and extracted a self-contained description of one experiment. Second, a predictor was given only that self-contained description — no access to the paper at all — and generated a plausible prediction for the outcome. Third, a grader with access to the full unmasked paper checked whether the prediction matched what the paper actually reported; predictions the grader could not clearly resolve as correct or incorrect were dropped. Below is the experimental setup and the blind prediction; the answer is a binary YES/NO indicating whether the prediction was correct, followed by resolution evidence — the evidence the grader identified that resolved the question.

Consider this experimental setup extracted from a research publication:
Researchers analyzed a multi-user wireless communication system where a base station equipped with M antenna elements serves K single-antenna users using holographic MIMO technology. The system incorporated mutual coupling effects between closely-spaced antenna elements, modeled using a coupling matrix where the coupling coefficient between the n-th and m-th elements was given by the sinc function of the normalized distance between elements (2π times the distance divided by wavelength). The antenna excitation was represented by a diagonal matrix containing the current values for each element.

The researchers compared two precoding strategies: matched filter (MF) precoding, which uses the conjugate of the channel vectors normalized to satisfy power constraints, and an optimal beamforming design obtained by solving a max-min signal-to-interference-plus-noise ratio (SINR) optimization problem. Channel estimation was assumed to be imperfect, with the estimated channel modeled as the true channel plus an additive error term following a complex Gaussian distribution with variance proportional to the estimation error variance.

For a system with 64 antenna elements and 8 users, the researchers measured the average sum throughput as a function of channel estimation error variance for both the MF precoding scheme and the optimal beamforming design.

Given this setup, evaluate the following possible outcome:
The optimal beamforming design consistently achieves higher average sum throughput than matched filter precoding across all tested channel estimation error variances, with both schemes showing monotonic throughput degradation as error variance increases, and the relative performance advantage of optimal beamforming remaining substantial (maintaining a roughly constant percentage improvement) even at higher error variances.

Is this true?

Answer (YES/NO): NO